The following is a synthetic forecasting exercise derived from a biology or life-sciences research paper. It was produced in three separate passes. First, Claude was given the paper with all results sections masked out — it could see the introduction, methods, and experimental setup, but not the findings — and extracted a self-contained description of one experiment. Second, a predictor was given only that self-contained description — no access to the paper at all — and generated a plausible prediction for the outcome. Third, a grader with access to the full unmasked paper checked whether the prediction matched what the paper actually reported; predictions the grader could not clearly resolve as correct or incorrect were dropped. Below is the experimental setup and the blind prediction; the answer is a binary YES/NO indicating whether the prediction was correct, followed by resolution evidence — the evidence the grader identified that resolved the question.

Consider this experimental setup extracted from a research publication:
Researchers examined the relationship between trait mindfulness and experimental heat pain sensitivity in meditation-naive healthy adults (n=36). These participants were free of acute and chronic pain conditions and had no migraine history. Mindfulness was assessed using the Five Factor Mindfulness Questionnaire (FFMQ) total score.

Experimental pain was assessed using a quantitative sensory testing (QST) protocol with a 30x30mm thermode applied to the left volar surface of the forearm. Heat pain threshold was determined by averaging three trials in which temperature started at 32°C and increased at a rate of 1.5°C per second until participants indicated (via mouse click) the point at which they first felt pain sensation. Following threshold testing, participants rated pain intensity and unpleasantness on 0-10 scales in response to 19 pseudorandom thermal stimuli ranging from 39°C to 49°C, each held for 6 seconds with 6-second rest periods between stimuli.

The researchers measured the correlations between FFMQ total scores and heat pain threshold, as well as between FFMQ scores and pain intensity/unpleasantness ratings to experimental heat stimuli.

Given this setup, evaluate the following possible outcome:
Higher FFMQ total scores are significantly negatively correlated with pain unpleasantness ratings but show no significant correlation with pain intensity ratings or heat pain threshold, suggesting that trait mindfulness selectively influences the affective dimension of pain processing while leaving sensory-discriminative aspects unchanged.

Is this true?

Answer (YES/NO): NO